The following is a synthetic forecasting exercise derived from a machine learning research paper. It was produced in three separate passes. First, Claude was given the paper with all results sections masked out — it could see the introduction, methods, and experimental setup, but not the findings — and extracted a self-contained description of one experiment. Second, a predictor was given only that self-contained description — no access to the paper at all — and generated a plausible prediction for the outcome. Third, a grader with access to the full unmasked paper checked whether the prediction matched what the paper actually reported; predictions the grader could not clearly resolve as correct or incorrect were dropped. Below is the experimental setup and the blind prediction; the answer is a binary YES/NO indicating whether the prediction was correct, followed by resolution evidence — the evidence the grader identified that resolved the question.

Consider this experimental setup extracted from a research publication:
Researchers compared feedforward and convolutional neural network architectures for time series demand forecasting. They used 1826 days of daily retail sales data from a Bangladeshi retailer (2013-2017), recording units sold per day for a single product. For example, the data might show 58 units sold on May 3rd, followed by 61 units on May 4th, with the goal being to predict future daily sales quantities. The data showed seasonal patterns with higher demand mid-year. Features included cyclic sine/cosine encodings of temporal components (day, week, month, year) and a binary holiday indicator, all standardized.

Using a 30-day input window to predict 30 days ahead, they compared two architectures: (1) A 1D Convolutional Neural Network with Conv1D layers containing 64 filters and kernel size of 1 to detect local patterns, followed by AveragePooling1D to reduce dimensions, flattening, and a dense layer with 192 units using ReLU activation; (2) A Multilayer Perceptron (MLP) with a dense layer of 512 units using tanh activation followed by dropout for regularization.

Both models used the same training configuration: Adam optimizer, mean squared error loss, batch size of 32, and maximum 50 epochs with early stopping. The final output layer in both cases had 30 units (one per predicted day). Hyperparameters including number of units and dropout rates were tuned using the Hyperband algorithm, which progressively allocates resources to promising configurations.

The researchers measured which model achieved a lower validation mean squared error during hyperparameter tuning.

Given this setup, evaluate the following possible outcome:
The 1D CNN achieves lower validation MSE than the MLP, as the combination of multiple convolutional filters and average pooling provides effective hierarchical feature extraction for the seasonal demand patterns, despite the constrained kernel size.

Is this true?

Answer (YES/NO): YES